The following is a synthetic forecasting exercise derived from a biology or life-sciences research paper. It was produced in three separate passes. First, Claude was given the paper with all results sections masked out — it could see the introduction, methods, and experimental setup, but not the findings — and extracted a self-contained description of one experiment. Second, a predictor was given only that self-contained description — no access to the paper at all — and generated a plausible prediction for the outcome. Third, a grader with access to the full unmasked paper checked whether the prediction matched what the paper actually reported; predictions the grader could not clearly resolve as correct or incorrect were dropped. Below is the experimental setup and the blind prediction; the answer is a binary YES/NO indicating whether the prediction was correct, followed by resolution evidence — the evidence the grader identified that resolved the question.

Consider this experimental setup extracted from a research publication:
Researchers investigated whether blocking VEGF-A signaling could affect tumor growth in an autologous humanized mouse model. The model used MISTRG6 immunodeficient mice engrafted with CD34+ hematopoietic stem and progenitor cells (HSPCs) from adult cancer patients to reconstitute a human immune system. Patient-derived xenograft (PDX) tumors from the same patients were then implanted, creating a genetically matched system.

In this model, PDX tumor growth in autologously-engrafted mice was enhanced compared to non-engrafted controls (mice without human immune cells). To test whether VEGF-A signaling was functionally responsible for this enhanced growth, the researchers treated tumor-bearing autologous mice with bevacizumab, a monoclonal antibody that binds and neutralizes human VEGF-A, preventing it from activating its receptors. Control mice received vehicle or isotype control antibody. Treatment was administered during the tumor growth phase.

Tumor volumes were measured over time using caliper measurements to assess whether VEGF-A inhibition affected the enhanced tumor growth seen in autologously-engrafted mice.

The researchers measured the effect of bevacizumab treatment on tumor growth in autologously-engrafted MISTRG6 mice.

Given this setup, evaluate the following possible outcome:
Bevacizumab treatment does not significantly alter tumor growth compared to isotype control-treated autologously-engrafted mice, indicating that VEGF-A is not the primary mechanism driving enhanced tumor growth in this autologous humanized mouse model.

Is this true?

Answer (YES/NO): NO